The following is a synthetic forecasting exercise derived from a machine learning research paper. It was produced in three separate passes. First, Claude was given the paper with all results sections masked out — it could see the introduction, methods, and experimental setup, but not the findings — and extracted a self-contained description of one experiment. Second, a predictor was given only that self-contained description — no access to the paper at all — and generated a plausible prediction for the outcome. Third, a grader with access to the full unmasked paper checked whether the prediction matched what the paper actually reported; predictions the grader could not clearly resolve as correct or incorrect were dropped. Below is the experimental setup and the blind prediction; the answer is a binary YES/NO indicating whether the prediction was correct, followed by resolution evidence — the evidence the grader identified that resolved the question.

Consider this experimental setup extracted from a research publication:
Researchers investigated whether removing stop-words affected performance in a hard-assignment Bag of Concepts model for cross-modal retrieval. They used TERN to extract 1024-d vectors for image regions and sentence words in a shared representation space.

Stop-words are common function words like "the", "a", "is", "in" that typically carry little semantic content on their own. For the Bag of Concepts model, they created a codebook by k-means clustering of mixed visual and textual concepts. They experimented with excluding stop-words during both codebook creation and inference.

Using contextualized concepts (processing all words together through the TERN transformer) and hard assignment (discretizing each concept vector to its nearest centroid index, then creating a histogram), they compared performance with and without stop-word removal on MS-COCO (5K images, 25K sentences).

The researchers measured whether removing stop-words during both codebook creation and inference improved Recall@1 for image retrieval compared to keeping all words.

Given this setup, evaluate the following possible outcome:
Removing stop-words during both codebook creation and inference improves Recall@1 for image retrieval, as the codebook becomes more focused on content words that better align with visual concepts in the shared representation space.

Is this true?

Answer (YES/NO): NO